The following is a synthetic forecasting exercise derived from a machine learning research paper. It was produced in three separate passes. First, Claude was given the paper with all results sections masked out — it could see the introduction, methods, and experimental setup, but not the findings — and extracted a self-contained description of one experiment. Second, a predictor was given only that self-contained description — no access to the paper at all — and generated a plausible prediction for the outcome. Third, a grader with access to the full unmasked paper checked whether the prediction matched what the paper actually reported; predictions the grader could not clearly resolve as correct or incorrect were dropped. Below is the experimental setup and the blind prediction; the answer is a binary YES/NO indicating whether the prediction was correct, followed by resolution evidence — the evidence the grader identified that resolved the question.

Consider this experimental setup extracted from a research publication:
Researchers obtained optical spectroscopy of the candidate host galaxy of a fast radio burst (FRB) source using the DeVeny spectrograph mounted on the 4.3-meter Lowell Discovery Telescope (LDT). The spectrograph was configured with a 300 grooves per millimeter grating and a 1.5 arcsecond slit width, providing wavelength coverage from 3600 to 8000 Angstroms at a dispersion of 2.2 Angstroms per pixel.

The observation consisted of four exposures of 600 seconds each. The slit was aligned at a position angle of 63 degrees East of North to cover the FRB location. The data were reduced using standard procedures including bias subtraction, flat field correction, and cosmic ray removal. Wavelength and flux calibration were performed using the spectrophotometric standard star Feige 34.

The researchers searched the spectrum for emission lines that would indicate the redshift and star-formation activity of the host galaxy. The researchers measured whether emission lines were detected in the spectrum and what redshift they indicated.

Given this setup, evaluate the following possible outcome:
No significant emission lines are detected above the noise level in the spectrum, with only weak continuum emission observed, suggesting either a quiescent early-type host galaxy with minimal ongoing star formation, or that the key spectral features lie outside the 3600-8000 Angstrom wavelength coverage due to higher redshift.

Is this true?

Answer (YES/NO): NO